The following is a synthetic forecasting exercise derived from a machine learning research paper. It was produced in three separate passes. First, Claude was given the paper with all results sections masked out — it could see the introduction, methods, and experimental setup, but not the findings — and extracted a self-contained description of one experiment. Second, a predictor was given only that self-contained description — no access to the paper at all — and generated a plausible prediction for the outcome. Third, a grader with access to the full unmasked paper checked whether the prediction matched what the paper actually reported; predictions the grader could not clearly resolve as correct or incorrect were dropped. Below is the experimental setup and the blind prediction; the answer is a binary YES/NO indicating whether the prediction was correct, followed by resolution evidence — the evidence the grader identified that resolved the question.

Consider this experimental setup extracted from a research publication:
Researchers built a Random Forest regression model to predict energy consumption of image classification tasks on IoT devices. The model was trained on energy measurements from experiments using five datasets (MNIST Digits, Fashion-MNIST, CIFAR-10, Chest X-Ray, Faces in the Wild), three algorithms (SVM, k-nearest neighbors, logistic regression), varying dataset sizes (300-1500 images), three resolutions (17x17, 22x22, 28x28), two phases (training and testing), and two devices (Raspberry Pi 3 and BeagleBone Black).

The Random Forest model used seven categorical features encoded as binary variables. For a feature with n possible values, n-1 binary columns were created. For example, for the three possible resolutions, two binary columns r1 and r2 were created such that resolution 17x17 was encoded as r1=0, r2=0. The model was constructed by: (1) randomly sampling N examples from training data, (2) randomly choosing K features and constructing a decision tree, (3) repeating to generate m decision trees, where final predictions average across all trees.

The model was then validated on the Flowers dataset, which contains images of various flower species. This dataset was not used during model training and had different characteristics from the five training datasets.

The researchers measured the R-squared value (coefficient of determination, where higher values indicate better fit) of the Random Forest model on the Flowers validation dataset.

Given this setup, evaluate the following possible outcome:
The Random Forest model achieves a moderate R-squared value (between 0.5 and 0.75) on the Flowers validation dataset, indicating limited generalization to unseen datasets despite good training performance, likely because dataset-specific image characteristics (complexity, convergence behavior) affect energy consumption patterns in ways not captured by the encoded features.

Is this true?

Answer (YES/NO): NO